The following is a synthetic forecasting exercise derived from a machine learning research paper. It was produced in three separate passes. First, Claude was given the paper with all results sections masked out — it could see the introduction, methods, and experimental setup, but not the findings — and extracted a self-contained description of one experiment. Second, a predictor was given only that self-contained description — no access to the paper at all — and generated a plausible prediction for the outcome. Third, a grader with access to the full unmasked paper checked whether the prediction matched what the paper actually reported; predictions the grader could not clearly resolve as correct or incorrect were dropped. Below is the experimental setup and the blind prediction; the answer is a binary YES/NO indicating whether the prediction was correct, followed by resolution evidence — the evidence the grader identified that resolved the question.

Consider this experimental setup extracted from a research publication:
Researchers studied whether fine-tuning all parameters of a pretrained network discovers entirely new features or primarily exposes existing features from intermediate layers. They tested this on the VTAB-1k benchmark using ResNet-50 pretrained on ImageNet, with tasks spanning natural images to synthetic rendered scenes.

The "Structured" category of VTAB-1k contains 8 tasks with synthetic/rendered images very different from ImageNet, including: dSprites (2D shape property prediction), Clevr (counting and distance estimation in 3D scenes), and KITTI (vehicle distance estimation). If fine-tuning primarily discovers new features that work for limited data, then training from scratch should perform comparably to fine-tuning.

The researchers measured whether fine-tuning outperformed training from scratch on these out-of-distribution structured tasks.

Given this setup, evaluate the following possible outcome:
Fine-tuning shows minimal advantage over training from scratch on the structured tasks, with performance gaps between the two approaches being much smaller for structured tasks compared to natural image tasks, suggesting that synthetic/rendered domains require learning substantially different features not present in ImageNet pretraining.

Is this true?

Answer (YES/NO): NO